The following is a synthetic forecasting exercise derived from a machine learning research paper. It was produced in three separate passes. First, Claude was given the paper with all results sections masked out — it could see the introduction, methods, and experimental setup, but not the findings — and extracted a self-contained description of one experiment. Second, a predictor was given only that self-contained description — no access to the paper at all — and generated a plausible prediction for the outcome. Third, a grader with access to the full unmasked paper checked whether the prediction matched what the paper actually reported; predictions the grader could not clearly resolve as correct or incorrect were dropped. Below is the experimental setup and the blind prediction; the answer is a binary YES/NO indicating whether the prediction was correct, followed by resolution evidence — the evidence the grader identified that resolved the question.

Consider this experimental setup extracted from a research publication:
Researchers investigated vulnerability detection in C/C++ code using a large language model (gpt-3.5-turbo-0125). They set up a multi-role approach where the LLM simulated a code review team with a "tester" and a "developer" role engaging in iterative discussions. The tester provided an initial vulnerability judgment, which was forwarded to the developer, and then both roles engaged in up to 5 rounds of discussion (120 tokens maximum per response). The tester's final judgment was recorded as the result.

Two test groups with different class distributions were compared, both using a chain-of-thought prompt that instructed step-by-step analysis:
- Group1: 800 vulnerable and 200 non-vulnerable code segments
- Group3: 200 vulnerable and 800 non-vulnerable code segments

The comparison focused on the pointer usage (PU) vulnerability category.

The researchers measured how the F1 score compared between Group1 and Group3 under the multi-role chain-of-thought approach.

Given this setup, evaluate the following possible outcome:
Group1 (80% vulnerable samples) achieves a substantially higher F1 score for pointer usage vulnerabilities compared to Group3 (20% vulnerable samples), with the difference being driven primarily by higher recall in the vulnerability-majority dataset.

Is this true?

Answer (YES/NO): NO